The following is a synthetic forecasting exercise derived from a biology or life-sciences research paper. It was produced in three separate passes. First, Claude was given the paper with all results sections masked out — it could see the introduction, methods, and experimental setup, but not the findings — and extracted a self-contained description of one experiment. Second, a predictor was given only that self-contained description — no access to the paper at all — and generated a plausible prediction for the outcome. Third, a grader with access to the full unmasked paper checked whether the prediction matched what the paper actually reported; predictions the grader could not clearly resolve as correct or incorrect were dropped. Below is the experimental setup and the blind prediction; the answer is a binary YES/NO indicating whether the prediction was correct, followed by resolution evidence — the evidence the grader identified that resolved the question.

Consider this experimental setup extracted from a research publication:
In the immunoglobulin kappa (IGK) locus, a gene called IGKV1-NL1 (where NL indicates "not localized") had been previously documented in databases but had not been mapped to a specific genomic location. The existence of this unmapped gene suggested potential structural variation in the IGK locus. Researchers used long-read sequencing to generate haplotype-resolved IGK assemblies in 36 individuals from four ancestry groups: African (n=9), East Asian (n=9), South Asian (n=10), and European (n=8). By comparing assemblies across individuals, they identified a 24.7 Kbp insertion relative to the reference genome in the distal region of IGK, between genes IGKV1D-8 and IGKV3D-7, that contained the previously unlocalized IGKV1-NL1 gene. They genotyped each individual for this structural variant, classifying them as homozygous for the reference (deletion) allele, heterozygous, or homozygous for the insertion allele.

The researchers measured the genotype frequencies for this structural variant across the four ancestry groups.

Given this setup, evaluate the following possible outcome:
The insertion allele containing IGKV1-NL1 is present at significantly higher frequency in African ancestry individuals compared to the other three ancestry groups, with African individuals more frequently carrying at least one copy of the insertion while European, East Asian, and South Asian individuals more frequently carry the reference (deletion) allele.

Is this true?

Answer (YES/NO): YES